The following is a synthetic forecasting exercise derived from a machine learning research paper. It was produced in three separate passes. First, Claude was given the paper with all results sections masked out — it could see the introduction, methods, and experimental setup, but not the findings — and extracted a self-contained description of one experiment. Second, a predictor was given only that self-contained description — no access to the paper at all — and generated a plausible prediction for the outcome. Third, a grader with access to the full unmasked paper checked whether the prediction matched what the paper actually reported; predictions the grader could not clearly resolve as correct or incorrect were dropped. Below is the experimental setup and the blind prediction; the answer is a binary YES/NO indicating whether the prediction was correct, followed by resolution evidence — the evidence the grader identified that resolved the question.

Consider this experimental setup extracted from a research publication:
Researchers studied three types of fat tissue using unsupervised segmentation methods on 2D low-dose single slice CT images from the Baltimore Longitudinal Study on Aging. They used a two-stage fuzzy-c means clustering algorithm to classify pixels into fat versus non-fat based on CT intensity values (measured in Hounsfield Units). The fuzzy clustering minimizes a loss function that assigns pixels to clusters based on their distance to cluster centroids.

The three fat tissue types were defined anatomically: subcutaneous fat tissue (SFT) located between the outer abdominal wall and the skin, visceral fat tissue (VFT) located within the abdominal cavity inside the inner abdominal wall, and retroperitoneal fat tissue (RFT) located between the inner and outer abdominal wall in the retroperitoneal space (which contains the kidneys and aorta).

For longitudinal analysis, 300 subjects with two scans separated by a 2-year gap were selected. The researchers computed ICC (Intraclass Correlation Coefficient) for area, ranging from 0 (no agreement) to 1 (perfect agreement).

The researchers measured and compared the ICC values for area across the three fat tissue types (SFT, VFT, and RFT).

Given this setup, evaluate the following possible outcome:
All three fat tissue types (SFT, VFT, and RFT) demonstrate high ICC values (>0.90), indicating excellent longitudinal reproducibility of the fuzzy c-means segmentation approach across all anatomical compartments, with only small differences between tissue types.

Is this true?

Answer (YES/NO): NO